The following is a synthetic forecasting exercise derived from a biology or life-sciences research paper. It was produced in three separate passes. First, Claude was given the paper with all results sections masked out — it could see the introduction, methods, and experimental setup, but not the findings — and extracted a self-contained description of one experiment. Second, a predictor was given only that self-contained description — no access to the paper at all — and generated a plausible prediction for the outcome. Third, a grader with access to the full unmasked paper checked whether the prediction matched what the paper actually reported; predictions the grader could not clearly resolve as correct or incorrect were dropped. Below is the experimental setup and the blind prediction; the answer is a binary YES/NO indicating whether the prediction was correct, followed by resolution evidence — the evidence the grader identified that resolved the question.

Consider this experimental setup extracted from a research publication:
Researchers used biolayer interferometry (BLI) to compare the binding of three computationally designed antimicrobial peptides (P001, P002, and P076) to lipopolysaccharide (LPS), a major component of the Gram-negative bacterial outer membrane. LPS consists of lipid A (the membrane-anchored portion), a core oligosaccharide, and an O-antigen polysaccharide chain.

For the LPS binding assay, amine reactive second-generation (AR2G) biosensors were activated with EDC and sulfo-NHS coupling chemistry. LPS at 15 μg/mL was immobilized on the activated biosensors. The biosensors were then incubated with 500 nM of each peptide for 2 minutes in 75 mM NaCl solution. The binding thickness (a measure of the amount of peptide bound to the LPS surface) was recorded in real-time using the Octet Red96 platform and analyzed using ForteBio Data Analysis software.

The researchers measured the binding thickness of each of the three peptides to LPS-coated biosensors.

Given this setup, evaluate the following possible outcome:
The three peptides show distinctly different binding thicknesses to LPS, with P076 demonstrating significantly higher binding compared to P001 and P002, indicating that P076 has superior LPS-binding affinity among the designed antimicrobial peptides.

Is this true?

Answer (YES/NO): NO